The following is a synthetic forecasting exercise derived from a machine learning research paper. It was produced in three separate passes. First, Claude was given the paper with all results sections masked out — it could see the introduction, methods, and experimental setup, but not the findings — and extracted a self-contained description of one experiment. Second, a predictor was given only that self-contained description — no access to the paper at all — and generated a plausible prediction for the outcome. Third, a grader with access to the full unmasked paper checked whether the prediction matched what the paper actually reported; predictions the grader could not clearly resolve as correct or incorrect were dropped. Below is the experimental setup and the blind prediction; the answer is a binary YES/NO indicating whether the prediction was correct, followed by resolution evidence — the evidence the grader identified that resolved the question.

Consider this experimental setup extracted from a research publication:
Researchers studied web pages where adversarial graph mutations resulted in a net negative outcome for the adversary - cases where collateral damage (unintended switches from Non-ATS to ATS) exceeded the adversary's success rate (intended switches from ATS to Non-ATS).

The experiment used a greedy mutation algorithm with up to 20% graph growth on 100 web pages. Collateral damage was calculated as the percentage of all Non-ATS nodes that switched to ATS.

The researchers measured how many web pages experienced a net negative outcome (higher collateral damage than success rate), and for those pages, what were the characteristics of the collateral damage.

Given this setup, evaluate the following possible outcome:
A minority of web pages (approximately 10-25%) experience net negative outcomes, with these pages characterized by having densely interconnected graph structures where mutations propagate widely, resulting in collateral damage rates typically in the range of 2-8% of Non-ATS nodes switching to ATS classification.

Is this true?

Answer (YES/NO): NO